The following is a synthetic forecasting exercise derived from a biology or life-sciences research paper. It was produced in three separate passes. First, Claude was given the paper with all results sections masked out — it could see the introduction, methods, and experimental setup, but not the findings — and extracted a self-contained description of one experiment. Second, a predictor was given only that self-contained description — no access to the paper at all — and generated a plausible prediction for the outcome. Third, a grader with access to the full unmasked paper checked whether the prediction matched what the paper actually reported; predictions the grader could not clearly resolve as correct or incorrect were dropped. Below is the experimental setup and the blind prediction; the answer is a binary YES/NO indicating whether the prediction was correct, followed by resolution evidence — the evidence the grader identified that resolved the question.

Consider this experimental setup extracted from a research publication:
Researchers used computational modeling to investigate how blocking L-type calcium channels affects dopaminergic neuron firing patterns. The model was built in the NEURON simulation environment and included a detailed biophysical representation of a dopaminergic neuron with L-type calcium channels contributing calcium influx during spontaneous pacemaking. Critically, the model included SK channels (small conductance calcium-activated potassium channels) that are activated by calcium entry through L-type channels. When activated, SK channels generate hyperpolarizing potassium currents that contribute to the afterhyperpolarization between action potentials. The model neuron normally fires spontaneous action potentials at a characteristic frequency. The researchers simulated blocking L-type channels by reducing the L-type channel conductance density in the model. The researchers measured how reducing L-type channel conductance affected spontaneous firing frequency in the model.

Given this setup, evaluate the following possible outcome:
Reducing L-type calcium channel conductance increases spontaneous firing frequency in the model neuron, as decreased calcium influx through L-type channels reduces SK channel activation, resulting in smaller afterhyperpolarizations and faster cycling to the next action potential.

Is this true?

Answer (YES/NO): NO